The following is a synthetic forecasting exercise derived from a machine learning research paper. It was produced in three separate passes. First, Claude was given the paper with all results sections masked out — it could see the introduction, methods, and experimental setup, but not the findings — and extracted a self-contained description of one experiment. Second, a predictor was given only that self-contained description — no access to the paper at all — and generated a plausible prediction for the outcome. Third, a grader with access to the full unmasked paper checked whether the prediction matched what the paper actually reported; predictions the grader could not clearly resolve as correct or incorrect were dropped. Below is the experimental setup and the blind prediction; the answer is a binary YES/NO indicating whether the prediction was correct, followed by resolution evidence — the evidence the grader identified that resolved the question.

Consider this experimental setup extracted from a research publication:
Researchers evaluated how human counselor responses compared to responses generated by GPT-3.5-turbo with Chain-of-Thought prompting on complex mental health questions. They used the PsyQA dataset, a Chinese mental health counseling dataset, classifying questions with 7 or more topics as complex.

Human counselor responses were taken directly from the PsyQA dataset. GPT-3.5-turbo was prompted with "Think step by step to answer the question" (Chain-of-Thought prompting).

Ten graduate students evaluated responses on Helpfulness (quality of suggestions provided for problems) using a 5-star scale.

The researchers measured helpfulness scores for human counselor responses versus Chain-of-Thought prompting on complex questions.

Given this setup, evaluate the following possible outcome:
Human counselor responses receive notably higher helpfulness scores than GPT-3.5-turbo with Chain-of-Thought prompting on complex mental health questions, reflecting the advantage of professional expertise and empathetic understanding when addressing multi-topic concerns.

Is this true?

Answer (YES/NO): NO